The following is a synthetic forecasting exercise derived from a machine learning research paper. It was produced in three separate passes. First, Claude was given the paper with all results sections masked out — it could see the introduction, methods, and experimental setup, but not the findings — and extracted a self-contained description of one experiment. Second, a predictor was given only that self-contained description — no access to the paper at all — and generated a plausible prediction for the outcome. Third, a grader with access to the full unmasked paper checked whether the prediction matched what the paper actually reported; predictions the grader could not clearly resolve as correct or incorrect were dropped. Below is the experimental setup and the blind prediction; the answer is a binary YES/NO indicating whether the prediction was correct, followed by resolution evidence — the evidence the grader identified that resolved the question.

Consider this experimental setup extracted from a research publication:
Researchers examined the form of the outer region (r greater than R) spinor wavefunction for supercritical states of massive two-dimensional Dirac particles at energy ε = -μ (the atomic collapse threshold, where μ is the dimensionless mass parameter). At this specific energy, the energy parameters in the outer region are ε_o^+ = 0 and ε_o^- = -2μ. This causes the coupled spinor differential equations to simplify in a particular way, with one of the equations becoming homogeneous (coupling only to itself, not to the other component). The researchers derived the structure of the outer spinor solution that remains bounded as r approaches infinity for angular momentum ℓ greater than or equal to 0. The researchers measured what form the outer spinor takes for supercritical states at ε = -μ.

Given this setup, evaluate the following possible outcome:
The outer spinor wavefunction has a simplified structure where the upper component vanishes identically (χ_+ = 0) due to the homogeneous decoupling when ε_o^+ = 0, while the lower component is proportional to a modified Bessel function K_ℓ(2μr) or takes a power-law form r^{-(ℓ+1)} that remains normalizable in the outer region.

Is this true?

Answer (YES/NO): YES